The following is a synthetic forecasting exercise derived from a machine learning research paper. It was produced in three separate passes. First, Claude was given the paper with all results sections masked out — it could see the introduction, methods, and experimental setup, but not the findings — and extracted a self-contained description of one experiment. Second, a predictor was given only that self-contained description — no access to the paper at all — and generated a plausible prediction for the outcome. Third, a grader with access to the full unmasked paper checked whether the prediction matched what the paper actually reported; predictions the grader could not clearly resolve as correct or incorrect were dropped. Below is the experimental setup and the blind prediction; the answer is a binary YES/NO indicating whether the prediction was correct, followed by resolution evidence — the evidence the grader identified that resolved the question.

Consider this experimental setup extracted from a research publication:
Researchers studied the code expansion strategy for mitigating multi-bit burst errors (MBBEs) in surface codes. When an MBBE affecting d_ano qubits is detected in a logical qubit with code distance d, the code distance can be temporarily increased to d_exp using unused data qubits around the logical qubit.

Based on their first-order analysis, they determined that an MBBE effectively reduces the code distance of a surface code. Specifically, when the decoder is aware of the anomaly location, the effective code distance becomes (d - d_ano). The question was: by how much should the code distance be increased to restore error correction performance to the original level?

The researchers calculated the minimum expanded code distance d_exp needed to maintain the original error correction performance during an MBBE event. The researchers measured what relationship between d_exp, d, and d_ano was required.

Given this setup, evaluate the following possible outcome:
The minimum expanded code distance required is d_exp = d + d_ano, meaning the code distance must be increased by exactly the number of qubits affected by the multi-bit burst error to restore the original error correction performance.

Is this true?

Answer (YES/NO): NO